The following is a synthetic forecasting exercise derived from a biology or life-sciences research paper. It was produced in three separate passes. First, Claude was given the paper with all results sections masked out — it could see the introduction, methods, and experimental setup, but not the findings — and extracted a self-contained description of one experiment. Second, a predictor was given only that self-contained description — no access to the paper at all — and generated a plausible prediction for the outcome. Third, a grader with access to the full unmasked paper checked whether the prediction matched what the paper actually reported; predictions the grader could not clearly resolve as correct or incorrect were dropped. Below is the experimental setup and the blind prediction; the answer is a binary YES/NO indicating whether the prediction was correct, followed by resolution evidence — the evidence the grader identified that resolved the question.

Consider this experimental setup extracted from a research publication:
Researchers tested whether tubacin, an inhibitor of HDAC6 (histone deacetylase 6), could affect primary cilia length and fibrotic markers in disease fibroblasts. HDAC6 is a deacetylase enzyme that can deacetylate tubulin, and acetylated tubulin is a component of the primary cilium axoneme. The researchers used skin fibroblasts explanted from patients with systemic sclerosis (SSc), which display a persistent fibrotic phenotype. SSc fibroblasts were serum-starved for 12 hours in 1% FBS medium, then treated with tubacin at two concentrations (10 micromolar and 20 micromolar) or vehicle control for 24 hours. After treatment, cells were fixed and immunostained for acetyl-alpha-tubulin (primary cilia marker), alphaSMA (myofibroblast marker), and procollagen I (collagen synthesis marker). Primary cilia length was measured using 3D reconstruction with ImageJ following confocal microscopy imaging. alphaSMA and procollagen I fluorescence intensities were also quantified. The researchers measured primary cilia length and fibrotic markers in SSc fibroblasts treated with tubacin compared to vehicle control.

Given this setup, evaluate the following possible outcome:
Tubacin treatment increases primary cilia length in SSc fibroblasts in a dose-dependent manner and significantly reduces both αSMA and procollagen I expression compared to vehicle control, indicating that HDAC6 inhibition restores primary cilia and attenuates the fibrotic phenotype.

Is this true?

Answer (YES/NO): YES